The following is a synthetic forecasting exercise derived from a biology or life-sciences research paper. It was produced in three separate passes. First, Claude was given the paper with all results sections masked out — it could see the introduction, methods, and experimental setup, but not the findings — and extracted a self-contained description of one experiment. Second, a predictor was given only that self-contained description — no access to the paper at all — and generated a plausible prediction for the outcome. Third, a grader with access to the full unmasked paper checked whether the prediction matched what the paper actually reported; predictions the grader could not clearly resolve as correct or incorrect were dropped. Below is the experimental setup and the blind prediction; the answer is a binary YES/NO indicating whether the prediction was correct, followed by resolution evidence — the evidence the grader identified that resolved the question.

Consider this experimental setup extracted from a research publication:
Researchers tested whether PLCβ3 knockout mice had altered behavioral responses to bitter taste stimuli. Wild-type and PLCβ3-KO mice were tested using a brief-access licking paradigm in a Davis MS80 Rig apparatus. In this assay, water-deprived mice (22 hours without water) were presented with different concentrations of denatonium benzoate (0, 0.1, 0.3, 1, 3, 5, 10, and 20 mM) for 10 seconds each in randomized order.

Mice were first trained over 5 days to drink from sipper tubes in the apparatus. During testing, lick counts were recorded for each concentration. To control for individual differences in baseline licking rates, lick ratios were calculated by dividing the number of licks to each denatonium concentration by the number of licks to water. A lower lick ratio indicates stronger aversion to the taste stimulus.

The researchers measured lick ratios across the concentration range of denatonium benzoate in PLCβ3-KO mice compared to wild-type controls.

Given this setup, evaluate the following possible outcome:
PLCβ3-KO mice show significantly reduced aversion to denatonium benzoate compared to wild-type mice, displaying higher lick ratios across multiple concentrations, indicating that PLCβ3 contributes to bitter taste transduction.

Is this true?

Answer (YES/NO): YES